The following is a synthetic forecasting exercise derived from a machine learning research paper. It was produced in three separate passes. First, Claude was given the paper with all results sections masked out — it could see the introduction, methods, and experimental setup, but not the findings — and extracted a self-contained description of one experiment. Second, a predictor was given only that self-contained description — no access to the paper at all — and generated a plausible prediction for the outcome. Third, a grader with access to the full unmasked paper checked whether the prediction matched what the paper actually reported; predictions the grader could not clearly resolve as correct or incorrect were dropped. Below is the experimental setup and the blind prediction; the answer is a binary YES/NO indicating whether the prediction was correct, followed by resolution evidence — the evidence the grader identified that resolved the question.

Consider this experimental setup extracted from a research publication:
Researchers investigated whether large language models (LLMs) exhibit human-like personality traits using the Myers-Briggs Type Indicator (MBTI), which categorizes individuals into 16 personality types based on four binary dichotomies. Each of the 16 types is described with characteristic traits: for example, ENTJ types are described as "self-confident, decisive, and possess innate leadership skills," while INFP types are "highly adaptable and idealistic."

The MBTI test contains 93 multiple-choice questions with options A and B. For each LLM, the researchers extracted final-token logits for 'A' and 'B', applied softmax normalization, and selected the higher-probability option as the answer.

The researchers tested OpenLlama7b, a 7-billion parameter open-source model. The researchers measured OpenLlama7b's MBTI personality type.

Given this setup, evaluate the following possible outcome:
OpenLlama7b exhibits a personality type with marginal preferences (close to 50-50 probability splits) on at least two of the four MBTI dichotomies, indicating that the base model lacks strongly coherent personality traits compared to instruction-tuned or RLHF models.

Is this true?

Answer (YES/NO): NO